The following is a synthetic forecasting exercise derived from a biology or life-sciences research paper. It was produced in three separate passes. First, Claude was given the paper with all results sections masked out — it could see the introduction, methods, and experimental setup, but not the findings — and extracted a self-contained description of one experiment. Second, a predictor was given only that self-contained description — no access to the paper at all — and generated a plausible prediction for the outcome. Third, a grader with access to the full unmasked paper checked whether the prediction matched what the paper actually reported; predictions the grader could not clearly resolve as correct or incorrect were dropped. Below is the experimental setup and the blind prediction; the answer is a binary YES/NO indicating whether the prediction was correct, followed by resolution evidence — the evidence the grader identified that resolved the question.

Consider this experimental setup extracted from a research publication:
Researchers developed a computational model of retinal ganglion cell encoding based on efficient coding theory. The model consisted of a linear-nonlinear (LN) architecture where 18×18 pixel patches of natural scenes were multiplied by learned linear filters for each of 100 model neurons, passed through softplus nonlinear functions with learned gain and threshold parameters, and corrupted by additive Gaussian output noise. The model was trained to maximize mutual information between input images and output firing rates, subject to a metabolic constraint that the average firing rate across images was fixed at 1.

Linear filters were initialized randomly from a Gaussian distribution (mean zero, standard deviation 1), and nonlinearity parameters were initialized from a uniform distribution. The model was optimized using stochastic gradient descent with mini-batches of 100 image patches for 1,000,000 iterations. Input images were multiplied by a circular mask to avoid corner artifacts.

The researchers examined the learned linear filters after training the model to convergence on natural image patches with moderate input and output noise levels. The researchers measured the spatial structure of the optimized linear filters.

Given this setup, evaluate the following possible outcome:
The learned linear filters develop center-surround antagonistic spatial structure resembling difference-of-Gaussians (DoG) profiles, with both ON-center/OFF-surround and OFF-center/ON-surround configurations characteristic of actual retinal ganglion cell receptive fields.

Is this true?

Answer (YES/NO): YES